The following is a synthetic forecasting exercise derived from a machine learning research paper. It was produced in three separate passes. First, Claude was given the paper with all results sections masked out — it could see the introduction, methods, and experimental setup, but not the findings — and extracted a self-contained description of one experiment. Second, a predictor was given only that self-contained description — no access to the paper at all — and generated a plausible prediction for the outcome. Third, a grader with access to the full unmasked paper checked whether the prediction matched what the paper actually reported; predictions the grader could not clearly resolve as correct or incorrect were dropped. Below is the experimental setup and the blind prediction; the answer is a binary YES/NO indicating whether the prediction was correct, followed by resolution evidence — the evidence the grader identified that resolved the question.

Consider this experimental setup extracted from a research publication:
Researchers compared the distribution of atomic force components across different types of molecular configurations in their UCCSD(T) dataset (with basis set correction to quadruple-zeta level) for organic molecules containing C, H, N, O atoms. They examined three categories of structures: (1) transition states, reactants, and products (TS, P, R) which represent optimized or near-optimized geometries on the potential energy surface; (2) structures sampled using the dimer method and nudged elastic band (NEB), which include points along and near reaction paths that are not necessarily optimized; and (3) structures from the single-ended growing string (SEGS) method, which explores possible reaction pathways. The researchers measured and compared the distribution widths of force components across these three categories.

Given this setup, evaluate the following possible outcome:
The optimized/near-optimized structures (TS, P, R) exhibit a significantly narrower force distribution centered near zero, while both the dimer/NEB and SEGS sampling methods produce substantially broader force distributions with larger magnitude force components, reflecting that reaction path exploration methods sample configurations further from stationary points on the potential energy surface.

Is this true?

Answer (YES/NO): YES